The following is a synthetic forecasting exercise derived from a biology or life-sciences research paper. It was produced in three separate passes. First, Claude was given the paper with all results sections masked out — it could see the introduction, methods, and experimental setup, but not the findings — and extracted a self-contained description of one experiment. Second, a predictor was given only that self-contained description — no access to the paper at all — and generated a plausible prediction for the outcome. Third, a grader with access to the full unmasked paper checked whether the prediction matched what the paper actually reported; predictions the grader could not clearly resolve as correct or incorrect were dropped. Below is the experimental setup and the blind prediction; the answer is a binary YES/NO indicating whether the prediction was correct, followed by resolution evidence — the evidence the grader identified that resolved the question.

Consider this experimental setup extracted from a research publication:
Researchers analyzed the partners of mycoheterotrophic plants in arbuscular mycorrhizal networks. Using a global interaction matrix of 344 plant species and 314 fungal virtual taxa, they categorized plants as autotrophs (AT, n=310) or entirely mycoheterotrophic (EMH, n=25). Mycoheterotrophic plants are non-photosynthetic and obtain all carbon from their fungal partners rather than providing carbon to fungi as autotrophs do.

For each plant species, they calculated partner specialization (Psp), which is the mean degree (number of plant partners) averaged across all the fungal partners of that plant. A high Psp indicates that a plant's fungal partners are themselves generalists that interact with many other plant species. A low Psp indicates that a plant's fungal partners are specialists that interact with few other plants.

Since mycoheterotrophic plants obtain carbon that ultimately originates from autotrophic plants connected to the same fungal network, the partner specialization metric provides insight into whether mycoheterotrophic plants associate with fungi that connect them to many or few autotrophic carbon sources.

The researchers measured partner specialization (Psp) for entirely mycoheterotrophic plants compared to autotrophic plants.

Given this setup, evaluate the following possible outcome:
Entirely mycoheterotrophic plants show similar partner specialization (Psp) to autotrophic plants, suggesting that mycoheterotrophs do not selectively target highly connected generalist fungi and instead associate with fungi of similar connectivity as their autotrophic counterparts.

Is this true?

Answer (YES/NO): NO